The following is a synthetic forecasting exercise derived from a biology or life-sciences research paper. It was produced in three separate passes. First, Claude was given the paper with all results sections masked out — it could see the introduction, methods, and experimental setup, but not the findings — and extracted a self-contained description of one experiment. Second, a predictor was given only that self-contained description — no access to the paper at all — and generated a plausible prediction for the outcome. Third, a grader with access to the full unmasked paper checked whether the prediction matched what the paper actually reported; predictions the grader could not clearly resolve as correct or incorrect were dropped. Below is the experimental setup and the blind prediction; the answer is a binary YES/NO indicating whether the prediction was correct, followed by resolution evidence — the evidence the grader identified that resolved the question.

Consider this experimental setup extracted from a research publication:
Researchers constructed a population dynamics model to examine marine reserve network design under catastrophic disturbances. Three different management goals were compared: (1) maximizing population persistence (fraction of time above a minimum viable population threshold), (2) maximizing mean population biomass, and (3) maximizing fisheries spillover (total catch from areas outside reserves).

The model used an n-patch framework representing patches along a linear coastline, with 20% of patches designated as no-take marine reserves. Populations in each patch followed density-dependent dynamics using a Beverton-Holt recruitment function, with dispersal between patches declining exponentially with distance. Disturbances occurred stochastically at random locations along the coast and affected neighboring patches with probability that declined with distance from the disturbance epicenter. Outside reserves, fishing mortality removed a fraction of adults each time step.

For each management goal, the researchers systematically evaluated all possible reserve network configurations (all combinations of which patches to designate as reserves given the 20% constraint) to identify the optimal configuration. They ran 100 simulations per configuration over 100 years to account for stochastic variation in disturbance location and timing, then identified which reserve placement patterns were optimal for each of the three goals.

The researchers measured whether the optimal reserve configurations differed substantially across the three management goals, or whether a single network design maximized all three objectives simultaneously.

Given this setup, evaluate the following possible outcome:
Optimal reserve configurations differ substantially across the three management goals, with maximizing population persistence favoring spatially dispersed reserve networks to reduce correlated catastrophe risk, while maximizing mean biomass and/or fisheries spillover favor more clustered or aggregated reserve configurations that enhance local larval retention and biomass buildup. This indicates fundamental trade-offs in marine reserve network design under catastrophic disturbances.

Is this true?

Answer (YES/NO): NO